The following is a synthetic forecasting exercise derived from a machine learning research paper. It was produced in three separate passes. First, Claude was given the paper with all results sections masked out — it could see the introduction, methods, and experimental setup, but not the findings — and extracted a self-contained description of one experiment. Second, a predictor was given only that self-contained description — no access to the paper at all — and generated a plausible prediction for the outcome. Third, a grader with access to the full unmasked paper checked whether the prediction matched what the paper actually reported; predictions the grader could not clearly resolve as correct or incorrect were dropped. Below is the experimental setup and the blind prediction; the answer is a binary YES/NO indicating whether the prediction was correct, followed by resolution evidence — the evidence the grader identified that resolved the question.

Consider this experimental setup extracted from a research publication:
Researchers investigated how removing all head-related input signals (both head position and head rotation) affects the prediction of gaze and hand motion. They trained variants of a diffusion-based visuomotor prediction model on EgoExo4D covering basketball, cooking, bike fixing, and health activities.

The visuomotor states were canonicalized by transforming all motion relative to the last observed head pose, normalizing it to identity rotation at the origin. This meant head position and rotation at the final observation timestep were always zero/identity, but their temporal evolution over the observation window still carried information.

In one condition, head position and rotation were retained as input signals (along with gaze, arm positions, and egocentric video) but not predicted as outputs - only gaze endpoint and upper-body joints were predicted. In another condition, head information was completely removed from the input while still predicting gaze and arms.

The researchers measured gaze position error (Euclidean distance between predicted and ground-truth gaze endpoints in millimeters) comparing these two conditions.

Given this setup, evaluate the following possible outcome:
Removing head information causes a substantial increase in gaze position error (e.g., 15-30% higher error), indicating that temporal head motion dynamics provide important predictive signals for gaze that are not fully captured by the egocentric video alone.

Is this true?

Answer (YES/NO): NO